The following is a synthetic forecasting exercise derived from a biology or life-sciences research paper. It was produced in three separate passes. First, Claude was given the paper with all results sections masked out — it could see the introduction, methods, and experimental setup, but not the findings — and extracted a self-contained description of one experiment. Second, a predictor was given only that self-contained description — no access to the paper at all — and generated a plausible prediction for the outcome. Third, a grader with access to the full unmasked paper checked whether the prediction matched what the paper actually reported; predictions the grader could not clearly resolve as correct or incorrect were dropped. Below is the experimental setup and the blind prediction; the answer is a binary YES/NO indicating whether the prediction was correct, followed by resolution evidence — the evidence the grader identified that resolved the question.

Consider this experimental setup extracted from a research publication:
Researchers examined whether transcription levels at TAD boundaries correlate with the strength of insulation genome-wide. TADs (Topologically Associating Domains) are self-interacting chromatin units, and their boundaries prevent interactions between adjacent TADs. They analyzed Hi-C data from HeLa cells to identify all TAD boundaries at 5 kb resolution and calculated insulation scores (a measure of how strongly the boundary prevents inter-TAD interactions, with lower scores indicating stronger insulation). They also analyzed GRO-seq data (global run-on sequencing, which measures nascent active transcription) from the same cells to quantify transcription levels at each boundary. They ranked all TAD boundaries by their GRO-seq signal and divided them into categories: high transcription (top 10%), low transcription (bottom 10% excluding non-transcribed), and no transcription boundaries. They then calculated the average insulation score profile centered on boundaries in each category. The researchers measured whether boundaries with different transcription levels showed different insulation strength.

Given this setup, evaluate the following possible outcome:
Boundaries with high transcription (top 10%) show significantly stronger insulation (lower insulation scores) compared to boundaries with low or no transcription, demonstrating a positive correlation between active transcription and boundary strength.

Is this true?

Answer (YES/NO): YES